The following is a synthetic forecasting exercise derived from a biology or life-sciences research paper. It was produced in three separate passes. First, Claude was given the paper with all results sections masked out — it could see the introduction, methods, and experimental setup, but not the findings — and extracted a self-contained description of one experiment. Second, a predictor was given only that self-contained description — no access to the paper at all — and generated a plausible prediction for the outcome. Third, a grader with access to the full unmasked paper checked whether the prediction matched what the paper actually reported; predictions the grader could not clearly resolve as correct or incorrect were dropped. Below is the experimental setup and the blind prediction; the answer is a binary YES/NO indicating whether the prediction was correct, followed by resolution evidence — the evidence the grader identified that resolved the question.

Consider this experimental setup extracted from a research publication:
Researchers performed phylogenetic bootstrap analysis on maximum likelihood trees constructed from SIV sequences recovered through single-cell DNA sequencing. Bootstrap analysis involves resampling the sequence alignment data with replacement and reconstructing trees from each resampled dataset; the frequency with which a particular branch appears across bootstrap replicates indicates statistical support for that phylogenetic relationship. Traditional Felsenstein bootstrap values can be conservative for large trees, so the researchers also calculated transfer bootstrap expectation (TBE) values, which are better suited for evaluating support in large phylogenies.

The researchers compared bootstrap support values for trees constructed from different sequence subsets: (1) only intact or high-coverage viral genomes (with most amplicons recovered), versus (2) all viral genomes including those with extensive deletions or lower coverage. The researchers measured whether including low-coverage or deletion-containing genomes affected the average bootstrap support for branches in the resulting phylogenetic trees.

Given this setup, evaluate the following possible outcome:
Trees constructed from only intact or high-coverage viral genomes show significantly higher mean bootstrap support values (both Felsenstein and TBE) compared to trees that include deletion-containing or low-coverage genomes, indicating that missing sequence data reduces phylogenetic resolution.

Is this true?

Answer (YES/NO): NO